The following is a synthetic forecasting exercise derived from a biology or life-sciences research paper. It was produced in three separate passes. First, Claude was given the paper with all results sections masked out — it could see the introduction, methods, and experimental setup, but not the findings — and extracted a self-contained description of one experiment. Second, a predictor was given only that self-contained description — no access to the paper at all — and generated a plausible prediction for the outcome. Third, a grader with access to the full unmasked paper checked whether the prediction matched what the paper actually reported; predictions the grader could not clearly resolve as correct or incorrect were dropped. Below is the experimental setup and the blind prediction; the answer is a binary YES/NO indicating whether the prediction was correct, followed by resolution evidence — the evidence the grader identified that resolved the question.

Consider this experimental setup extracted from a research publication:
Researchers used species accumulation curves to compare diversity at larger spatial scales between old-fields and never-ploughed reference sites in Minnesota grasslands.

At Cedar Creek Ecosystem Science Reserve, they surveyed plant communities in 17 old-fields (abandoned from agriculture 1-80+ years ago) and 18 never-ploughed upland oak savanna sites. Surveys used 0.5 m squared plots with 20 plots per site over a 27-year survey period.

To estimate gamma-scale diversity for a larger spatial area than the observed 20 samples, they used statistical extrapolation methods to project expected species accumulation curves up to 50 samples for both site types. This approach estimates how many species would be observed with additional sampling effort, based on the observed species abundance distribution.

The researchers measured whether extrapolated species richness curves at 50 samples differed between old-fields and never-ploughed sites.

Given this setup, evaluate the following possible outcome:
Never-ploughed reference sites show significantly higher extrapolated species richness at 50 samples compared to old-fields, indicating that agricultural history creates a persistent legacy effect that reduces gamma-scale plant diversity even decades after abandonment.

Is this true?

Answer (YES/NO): YES